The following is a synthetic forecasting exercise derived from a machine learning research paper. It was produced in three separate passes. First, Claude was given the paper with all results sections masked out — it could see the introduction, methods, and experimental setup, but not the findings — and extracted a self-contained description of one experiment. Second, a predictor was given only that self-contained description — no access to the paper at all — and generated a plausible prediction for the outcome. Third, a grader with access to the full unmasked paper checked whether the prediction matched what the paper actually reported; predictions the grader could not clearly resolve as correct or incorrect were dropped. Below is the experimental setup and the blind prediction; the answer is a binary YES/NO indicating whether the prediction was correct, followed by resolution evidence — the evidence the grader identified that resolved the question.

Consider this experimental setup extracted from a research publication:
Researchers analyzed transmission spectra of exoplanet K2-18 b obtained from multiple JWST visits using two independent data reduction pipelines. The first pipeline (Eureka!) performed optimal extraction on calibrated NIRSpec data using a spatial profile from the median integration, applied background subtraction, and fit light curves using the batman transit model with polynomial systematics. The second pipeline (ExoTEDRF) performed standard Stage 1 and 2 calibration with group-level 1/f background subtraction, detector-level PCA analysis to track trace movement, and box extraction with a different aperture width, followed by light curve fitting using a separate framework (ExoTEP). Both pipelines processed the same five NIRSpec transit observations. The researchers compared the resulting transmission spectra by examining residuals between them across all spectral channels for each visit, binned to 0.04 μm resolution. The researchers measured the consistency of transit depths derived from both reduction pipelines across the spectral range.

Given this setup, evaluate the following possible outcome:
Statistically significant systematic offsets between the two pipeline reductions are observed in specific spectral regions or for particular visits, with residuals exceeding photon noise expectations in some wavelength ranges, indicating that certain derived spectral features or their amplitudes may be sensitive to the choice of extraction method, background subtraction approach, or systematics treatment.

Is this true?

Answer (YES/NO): NO